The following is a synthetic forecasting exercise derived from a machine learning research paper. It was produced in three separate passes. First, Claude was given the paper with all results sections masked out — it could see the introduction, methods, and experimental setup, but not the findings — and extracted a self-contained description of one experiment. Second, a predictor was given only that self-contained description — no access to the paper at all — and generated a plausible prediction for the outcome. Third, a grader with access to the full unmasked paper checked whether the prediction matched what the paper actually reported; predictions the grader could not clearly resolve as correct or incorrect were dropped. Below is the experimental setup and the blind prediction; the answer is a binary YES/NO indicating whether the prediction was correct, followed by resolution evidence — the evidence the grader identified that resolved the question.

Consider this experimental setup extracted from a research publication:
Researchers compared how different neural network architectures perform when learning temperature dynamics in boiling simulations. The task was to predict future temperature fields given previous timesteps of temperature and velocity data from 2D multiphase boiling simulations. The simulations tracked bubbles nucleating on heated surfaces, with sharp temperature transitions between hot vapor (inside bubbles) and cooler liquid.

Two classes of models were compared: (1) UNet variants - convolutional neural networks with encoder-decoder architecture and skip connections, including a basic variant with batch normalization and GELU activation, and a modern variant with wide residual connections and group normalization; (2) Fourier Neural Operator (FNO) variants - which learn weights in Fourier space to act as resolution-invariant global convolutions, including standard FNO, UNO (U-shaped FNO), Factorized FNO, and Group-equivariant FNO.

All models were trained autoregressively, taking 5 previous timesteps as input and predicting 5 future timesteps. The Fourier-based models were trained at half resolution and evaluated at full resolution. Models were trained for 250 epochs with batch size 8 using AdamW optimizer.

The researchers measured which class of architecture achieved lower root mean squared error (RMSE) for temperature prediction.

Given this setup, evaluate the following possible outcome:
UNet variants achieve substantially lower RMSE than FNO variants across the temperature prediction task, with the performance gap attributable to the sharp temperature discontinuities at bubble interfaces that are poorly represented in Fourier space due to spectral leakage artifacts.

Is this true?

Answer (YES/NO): NO